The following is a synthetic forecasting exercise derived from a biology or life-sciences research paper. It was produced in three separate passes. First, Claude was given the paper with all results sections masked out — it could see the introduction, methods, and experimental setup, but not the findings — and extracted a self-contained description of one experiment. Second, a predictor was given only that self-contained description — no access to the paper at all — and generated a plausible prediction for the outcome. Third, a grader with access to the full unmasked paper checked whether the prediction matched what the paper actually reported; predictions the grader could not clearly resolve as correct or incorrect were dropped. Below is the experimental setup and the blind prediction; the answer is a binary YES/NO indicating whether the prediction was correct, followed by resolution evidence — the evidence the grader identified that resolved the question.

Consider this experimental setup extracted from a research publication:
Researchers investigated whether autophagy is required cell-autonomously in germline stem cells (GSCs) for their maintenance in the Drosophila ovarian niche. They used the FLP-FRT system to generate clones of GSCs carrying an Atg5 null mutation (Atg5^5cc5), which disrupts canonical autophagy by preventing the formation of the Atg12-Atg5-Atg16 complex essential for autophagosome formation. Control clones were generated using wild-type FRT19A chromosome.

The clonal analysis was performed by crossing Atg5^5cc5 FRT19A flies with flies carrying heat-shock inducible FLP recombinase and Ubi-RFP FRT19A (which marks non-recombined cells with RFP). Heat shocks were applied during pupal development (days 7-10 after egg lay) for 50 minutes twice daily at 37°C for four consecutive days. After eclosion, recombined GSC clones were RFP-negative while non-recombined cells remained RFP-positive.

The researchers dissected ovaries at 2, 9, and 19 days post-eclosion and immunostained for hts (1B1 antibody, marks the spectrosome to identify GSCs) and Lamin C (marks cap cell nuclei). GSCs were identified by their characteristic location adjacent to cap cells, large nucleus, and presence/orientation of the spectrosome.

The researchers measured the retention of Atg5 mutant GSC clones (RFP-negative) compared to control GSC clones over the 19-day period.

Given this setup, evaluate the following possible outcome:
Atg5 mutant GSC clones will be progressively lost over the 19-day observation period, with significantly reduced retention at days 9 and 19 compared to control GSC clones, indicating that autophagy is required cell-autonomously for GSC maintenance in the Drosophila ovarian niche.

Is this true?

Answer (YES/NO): NO